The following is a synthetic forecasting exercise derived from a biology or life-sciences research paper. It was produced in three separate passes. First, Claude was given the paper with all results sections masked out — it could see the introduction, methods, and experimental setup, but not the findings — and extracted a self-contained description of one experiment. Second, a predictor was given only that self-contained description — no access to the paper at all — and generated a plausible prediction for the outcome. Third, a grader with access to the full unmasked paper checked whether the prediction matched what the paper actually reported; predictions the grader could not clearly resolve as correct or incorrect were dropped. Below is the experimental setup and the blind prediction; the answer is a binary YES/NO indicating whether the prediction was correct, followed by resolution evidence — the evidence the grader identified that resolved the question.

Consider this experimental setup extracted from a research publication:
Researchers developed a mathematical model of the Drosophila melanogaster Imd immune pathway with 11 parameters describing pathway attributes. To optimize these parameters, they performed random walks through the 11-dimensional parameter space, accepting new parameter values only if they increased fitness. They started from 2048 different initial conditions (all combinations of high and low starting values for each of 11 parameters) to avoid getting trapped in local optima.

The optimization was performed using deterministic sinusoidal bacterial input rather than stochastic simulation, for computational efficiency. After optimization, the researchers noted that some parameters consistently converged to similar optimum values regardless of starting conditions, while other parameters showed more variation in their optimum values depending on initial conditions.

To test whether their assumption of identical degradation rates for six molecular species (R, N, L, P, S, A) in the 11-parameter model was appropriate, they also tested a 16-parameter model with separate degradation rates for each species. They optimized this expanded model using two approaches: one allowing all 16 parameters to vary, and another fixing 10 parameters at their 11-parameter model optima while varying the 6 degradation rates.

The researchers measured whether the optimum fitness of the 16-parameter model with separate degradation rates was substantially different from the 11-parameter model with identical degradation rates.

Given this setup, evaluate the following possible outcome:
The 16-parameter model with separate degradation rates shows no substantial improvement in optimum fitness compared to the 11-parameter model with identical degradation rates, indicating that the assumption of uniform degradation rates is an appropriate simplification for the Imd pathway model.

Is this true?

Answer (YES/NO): YES